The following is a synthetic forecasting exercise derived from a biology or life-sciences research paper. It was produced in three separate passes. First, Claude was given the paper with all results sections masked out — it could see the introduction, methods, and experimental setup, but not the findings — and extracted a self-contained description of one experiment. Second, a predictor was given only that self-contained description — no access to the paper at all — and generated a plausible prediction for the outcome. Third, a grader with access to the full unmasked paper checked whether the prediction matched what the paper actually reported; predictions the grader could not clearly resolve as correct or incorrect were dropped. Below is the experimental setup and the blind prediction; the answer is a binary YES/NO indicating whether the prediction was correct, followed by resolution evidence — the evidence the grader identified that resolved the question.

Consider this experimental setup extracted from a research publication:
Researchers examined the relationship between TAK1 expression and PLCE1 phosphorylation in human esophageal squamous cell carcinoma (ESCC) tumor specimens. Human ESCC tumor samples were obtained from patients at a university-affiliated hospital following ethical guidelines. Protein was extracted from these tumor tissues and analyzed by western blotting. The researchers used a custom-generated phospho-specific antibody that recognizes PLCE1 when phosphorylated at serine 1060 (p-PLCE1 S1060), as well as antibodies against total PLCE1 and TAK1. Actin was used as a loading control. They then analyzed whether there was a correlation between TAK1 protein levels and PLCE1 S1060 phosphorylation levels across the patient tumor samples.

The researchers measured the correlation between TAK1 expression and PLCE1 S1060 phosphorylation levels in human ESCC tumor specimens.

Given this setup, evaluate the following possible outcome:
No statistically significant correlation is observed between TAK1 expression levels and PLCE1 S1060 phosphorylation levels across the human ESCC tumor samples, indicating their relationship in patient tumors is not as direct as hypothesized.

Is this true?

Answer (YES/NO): NO